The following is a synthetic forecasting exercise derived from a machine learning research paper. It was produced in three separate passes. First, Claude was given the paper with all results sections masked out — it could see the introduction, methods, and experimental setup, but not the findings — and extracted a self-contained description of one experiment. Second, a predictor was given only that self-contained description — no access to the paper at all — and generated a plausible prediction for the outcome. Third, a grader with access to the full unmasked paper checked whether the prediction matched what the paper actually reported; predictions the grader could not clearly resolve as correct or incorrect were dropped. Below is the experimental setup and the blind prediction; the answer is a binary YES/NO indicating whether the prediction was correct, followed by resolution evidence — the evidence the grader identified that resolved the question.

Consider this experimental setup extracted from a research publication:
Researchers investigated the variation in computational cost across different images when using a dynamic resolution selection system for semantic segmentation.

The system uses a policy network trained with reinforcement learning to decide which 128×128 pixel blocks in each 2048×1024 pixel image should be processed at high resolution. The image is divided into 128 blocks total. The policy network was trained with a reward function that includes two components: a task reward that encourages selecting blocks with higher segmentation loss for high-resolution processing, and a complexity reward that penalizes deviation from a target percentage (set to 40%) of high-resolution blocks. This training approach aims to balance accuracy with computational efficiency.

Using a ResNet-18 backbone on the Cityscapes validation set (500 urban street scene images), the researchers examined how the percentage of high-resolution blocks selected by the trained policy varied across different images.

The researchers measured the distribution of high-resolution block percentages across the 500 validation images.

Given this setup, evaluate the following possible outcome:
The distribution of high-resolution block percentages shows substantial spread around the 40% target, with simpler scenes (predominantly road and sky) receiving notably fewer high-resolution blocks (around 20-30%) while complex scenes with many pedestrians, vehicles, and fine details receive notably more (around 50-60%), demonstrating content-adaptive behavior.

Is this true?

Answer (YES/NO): YES